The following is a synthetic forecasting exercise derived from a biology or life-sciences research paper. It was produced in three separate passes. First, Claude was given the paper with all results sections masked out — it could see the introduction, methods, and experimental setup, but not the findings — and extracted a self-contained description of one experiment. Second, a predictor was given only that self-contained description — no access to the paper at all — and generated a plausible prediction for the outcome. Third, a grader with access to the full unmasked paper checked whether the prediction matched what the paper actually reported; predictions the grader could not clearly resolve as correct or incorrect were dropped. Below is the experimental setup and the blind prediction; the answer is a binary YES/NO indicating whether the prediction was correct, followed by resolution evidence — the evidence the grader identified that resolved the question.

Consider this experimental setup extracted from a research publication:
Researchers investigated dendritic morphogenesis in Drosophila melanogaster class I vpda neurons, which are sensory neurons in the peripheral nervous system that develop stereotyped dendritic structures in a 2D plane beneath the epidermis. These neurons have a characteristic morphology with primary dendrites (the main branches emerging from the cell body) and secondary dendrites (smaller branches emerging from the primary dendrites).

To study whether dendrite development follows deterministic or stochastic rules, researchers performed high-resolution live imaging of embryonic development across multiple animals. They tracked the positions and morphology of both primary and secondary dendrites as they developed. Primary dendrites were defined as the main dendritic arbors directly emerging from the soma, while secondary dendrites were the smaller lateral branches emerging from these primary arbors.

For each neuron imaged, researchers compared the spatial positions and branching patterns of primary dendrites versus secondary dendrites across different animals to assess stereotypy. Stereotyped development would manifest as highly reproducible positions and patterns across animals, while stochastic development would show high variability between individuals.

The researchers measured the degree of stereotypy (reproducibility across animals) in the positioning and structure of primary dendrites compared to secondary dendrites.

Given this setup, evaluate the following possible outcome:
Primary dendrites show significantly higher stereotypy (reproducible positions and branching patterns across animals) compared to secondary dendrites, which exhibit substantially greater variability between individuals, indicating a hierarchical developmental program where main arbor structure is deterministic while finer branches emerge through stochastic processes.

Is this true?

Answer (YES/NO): YES